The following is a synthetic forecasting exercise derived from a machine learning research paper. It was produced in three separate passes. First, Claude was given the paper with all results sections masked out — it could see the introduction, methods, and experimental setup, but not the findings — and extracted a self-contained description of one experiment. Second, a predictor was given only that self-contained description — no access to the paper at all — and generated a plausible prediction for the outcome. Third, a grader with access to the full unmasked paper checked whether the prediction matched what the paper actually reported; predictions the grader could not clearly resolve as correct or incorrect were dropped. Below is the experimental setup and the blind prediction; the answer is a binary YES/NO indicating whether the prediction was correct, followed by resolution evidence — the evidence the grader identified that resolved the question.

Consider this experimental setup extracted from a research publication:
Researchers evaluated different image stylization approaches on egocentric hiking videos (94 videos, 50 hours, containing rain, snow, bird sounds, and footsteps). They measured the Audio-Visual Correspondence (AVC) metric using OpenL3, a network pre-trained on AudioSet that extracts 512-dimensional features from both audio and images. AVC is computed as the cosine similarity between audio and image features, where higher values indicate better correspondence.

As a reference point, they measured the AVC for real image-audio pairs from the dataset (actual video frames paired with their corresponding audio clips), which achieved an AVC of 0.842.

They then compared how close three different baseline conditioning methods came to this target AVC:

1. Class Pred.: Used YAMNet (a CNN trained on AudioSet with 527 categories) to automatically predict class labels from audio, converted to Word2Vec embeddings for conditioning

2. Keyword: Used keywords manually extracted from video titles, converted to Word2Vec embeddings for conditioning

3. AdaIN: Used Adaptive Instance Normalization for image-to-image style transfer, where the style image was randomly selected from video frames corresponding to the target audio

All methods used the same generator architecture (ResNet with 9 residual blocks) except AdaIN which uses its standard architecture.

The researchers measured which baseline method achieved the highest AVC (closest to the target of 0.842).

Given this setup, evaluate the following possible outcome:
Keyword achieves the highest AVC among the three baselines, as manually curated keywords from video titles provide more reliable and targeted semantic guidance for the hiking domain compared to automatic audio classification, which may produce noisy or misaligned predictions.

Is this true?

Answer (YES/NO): NO